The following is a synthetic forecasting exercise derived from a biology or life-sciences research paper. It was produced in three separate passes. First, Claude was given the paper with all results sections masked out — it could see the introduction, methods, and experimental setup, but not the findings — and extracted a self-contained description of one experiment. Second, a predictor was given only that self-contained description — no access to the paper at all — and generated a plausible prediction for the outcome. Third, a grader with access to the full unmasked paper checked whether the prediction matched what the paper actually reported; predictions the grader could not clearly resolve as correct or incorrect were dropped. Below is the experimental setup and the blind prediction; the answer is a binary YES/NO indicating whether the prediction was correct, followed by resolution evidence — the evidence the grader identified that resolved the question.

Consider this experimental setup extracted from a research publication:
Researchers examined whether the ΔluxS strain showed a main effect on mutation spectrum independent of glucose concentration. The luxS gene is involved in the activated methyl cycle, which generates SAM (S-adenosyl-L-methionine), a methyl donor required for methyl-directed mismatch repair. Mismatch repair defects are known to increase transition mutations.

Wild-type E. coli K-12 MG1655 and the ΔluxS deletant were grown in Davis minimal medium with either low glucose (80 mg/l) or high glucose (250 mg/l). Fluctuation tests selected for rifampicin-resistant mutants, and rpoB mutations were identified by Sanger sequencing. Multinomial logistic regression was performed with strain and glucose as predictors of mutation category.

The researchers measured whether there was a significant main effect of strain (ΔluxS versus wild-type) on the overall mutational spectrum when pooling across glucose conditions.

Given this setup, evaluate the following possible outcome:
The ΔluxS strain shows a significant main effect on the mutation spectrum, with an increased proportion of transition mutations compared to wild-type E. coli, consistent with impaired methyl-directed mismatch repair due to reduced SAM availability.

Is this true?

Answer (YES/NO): NO